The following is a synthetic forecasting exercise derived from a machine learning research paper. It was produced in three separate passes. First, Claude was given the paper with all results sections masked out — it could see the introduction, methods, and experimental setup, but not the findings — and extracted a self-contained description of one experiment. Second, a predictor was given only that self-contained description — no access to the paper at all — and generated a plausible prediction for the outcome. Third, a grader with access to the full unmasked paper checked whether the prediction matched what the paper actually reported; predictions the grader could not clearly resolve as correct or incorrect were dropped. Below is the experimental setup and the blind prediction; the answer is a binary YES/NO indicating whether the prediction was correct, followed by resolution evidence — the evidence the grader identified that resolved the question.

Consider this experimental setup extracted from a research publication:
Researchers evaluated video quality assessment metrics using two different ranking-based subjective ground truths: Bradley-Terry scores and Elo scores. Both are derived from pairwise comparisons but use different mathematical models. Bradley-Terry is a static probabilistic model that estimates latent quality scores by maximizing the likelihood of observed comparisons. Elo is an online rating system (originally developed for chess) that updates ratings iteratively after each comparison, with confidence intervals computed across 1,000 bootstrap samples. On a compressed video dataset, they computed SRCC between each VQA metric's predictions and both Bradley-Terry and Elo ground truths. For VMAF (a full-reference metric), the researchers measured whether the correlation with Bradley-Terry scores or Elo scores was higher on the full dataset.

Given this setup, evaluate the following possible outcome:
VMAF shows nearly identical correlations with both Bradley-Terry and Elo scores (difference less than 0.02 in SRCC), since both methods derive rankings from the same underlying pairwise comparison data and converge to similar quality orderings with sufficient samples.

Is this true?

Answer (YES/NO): YES